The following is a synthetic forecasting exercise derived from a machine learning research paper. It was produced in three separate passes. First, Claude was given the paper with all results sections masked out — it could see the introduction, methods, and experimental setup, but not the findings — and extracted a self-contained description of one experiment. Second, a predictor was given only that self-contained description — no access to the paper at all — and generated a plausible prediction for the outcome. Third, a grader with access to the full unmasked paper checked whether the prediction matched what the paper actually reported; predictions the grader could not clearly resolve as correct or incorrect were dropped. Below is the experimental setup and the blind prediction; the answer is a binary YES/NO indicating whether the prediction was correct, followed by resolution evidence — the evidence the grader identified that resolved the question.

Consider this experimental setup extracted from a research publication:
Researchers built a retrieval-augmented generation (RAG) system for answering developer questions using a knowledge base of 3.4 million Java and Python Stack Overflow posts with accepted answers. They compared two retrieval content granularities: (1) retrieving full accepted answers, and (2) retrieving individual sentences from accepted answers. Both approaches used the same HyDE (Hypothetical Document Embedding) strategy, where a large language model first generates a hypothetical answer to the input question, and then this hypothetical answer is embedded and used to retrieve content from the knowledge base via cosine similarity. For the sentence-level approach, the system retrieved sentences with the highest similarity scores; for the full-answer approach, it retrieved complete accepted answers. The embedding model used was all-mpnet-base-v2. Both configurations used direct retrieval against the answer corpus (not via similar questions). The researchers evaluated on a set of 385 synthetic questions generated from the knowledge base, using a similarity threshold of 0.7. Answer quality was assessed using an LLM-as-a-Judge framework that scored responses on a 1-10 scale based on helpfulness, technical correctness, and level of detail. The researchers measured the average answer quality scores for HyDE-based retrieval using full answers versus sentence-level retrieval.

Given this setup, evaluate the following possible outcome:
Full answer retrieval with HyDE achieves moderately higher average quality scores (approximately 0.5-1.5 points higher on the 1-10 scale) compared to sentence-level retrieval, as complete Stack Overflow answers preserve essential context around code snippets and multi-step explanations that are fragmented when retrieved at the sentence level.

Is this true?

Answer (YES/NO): YES